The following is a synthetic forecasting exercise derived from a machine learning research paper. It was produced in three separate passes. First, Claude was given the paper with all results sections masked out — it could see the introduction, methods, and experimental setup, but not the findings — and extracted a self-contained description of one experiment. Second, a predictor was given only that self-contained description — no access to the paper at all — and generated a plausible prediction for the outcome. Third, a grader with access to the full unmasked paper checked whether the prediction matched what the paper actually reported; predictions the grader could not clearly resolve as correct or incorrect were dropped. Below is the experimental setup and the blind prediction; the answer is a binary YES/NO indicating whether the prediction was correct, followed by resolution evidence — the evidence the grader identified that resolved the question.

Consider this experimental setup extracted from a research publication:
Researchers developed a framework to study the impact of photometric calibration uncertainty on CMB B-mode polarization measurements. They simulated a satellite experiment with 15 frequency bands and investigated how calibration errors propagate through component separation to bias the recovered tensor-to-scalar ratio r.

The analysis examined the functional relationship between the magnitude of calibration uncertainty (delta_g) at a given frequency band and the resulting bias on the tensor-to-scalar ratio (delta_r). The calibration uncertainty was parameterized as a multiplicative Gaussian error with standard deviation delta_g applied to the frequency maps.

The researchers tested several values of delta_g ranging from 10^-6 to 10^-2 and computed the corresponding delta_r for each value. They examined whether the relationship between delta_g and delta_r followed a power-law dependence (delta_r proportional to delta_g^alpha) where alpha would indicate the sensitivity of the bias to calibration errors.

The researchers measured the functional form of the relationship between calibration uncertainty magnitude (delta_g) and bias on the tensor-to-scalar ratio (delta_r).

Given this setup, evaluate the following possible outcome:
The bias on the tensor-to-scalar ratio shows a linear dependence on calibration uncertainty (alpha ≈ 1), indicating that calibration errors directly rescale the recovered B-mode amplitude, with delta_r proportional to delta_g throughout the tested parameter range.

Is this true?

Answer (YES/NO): NO